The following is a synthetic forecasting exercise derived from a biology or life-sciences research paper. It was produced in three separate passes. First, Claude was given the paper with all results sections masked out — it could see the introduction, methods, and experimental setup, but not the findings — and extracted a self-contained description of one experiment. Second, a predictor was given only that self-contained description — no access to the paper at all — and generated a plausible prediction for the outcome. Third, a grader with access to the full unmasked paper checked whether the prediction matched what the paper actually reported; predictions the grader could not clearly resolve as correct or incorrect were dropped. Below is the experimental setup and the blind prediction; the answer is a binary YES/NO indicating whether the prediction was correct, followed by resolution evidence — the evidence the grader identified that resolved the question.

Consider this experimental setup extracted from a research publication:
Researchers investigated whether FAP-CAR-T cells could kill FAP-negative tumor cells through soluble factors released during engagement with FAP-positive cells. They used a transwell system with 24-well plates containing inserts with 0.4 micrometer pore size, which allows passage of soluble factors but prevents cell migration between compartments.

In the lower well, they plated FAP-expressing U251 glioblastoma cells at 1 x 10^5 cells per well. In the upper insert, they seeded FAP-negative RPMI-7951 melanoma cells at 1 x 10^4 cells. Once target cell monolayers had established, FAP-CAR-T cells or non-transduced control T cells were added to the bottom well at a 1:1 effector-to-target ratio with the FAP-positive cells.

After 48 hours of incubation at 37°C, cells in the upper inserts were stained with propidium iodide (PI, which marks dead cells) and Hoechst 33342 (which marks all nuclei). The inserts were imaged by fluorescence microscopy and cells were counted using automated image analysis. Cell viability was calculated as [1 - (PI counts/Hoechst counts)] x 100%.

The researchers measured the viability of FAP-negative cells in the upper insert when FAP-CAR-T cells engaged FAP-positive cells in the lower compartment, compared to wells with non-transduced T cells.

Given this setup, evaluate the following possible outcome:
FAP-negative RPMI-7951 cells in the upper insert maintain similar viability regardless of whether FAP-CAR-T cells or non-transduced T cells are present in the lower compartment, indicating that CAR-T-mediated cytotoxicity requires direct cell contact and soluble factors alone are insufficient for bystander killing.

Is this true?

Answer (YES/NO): NO